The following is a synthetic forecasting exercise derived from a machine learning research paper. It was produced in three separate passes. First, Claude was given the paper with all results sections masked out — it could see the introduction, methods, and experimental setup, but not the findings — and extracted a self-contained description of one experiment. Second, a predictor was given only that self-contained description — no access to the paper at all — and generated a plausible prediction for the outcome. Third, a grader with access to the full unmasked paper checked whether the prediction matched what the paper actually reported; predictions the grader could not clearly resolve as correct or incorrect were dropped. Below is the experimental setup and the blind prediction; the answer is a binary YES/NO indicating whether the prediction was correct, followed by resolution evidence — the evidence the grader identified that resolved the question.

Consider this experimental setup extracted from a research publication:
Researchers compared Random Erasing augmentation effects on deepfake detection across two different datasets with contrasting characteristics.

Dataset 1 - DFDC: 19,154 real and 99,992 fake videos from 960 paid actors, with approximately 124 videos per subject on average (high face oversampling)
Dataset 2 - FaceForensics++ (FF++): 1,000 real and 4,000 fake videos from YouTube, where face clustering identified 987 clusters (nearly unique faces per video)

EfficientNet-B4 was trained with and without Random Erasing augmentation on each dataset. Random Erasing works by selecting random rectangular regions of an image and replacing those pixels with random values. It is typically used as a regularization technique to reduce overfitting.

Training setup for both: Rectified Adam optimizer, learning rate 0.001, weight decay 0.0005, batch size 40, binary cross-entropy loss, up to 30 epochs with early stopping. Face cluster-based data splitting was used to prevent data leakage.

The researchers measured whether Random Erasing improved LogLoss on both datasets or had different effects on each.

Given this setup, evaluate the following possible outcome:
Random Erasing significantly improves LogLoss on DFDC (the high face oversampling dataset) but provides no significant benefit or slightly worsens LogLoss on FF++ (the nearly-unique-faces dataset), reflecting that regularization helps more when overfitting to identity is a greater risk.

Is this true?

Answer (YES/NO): YES